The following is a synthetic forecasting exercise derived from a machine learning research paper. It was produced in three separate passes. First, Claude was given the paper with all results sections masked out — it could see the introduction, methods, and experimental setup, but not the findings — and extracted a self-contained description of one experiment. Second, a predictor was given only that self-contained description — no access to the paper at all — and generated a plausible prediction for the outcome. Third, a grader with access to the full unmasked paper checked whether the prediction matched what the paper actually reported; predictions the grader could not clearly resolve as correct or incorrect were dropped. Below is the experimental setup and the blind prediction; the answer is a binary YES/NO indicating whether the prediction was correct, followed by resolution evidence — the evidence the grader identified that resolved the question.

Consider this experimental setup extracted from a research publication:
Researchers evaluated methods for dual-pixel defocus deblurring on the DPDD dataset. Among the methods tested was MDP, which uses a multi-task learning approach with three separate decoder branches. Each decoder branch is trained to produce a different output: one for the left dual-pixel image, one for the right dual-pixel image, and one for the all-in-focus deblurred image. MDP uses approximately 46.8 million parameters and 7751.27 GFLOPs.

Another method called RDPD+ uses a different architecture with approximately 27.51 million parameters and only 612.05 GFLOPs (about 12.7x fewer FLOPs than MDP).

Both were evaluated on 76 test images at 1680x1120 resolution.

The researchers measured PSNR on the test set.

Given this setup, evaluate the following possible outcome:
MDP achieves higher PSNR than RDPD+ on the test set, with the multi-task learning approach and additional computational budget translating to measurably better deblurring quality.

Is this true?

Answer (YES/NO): NO